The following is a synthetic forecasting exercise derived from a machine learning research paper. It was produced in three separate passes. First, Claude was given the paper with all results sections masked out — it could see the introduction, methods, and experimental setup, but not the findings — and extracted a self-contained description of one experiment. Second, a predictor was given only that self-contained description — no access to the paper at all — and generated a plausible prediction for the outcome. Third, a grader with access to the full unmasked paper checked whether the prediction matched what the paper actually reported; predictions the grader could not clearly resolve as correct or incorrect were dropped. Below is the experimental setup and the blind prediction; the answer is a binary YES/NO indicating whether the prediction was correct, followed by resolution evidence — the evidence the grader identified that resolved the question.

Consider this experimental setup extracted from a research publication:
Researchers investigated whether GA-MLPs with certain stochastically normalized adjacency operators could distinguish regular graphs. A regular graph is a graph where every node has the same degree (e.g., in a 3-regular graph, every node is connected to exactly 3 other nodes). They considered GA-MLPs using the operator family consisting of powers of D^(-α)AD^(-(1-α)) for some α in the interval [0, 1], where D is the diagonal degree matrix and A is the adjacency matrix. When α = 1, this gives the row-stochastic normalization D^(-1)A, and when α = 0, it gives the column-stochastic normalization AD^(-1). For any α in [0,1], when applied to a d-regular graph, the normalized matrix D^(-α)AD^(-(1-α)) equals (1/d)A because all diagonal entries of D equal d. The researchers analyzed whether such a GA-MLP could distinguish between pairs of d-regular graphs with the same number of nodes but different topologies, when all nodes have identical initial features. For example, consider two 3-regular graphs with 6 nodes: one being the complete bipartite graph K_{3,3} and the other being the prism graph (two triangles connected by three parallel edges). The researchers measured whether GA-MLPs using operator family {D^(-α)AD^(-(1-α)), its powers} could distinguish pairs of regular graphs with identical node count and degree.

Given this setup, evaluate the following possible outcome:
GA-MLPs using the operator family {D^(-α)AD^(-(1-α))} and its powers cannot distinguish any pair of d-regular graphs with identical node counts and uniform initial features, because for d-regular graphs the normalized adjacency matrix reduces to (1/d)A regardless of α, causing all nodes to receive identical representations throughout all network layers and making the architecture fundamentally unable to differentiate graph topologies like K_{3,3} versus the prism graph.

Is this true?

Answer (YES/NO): YES